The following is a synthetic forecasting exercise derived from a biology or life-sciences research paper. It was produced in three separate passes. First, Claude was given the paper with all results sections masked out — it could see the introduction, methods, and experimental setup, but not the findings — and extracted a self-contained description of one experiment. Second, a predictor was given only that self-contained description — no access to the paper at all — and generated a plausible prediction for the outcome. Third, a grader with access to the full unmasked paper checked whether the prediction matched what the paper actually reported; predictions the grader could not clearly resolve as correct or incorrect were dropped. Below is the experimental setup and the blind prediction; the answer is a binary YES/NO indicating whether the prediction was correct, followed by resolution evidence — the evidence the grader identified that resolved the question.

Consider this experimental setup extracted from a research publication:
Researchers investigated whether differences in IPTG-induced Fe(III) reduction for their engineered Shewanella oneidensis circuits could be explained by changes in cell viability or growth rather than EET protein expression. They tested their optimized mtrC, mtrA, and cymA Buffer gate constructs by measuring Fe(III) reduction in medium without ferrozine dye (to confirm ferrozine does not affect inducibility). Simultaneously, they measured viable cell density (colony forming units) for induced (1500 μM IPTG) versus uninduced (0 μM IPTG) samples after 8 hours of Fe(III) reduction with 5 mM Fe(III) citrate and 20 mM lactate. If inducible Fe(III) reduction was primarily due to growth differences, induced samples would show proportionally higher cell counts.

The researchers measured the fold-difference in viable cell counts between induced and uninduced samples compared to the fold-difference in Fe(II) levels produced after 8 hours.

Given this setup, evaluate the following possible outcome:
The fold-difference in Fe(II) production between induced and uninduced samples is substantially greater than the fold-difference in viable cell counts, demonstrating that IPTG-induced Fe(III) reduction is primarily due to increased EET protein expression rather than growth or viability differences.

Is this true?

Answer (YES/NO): YES